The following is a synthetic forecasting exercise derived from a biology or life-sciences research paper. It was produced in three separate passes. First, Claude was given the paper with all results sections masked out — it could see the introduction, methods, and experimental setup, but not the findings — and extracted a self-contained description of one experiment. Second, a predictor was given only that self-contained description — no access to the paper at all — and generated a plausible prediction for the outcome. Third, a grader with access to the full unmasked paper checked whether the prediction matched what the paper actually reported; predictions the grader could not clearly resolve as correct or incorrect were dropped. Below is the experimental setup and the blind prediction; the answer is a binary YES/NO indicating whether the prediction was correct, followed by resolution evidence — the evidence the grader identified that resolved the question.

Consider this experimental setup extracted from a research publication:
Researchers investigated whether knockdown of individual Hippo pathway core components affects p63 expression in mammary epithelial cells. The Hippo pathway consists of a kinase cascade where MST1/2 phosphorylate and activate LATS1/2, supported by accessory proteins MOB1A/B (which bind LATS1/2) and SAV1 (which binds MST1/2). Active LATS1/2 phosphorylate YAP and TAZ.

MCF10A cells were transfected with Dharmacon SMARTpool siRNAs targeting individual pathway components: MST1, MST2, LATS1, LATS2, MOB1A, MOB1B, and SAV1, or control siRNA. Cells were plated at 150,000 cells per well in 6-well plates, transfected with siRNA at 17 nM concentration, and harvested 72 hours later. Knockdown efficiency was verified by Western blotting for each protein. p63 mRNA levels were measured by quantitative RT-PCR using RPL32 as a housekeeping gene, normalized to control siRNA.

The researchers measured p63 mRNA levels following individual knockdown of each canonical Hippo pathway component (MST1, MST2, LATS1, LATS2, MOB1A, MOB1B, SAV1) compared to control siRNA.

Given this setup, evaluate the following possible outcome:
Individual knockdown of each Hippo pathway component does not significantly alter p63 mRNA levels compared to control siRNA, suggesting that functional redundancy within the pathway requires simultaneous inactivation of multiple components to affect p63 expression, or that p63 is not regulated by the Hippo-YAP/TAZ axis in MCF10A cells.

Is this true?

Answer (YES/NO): NO